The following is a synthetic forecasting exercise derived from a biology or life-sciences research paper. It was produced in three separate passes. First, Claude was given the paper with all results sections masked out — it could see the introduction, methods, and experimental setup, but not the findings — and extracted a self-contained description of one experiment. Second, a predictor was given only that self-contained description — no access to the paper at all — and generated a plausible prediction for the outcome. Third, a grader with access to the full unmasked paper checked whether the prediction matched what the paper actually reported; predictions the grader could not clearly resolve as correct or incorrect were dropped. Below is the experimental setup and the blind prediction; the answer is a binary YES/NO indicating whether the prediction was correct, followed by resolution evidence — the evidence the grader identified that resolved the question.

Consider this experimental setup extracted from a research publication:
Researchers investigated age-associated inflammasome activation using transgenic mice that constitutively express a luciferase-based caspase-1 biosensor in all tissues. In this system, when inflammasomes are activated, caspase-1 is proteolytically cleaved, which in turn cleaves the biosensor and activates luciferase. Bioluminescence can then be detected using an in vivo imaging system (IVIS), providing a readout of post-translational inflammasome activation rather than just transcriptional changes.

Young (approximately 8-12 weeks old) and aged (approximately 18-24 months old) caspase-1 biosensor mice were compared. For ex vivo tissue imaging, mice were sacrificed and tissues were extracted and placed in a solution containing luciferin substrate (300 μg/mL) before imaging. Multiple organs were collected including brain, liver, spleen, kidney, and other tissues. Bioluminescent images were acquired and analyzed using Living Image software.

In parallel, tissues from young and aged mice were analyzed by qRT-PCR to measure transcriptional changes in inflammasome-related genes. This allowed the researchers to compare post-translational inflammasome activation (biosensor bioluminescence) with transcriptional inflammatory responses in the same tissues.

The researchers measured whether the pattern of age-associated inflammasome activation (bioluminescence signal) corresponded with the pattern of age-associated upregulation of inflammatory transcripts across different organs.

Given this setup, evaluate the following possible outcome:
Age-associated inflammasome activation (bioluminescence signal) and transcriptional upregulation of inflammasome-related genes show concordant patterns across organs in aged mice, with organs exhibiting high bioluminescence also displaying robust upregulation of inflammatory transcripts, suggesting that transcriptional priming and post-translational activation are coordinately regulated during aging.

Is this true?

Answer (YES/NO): NO